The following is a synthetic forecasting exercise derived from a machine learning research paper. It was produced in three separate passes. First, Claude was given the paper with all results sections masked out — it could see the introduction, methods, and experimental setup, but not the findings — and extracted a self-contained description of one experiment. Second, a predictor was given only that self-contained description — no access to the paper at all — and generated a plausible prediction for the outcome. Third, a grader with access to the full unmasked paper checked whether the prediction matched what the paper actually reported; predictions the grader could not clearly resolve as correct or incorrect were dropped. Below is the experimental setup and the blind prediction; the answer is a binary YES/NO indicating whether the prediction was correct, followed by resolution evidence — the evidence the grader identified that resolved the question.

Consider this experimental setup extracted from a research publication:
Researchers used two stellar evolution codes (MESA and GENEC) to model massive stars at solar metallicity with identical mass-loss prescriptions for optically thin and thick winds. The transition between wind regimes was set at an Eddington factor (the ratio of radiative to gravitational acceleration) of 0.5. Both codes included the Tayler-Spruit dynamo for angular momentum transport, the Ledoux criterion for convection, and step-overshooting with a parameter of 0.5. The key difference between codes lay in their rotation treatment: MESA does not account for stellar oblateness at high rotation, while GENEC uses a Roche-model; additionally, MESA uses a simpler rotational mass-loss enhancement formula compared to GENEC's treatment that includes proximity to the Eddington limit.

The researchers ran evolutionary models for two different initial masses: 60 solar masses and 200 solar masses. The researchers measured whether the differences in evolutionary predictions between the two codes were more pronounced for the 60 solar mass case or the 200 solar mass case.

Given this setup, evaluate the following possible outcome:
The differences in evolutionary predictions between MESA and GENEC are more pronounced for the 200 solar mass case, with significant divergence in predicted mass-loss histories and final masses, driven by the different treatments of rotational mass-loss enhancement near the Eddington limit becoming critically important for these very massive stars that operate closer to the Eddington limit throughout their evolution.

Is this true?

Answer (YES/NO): NO